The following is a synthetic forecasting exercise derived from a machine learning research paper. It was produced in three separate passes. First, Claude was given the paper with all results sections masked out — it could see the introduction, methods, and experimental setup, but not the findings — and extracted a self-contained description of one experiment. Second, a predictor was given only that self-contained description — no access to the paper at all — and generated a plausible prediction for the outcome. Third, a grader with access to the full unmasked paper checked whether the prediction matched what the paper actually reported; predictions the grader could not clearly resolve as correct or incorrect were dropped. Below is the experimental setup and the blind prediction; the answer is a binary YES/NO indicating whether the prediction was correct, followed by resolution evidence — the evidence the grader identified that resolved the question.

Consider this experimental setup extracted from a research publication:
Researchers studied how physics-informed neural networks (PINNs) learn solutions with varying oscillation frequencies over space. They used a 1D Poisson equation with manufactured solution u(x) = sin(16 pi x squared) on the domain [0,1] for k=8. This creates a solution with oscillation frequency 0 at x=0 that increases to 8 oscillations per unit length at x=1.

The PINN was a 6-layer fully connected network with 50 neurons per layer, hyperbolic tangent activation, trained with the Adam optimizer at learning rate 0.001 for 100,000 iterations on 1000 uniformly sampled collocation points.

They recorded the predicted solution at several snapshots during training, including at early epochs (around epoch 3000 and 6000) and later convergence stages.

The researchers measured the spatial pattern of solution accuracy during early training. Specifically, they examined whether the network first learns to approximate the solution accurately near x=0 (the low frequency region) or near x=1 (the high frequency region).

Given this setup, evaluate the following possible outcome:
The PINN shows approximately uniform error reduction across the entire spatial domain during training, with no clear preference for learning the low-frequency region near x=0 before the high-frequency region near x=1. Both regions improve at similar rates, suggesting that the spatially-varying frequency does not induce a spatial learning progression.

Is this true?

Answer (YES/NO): NO